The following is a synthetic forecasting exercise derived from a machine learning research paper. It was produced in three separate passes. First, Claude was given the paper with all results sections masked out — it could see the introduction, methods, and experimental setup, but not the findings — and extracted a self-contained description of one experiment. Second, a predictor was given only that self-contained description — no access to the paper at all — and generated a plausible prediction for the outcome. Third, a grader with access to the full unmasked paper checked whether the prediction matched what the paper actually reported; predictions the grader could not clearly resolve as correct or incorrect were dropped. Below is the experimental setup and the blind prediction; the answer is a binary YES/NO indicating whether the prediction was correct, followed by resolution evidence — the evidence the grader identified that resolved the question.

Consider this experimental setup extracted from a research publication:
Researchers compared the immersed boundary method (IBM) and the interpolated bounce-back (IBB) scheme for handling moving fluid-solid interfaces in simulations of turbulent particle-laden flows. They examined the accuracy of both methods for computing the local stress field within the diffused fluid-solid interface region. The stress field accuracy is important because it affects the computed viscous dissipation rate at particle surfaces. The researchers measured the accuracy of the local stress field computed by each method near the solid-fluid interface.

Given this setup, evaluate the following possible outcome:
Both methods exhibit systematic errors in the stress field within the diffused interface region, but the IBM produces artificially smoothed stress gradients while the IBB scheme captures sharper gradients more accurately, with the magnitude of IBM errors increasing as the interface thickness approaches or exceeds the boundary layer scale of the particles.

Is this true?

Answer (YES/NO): NO